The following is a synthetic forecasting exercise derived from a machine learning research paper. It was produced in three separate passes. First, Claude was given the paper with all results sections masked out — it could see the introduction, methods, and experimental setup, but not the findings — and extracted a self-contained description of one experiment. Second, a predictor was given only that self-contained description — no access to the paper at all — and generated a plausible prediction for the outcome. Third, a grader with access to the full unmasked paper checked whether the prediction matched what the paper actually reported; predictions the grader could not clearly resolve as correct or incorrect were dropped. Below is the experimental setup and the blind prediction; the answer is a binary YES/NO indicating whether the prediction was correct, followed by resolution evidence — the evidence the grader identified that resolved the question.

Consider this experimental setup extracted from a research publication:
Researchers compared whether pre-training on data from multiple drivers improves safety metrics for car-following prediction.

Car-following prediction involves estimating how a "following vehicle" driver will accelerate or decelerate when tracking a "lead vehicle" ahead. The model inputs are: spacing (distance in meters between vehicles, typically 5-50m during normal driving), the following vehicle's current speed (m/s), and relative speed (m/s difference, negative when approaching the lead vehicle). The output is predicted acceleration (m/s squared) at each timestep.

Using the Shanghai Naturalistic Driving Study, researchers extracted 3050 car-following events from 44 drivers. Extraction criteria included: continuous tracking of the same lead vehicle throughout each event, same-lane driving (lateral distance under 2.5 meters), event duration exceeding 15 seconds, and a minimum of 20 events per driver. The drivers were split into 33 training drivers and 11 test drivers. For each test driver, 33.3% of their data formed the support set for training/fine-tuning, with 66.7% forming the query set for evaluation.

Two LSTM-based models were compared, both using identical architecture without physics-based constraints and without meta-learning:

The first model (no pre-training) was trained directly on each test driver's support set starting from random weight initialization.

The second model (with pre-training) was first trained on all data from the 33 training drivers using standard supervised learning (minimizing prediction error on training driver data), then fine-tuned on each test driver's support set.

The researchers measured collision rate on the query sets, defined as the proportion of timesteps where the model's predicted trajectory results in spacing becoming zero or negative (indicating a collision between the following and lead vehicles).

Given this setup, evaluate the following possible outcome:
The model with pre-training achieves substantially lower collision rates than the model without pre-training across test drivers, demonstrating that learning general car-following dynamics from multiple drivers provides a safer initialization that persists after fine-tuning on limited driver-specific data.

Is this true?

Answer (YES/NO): YES